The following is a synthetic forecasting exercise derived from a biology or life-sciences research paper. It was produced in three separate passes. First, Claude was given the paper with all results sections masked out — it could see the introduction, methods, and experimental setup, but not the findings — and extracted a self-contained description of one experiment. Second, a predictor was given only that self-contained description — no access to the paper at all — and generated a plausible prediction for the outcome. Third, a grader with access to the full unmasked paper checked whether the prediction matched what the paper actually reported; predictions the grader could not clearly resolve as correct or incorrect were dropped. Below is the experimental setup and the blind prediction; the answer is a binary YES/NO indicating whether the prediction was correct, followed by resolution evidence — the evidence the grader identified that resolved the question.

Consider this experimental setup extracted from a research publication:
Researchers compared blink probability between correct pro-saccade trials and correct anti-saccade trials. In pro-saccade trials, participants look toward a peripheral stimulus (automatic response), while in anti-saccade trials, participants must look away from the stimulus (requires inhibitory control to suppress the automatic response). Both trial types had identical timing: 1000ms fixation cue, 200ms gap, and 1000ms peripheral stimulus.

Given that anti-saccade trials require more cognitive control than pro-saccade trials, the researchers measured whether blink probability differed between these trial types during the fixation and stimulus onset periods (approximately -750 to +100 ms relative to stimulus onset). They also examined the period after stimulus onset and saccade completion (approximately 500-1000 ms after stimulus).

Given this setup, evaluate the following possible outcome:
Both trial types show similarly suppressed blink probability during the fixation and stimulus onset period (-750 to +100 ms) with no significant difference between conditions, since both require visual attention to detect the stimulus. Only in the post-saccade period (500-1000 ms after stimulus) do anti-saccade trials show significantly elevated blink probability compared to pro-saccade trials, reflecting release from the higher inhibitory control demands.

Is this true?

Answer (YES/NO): NO